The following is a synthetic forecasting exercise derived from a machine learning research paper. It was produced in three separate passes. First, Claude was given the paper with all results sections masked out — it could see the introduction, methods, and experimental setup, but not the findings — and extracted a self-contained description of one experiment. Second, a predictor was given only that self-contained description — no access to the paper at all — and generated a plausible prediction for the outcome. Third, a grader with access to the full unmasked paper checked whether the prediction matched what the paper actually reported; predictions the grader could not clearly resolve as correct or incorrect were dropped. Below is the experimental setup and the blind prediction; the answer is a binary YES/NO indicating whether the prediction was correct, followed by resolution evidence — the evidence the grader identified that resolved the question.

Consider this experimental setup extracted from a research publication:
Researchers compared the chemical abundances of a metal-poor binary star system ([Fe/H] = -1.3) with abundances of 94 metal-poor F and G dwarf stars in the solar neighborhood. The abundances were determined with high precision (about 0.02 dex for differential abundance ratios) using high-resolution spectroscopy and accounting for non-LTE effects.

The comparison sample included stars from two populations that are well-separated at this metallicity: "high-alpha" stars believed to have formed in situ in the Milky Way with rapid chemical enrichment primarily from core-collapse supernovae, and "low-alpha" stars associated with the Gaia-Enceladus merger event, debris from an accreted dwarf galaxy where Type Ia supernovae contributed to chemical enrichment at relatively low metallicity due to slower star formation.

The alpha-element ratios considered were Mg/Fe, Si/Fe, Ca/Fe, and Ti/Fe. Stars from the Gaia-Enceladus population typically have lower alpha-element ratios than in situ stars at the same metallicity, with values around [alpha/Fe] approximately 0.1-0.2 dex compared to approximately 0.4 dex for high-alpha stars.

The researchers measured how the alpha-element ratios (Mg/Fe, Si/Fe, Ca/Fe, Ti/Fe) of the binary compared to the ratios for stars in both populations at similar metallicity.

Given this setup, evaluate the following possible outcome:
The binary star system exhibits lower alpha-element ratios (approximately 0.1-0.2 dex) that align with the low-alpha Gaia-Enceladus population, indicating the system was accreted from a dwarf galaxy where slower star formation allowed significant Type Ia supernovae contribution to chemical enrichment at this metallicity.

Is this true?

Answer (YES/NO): YES